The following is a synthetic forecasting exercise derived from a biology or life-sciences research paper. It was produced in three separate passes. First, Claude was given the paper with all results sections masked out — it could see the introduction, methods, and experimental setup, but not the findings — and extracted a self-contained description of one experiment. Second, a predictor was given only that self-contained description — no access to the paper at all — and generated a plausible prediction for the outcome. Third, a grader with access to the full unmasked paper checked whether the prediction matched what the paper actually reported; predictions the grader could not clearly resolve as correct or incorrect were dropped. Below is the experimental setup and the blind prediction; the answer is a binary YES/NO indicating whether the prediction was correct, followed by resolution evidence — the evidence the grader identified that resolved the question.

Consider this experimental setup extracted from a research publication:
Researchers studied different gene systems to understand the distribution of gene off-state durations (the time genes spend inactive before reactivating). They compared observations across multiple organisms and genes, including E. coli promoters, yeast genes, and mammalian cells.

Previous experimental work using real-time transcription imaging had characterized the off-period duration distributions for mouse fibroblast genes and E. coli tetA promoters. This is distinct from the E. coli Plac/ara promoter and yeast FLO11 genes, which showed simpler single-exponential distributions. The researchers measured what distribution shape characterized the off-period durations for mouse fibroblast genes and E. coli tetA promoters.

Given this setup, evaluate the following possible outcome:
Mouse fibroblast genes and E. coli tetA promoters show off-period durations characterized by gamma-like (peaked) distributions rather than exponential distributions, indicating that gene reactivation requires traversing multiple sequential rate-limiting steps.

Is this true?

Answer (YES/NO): YES